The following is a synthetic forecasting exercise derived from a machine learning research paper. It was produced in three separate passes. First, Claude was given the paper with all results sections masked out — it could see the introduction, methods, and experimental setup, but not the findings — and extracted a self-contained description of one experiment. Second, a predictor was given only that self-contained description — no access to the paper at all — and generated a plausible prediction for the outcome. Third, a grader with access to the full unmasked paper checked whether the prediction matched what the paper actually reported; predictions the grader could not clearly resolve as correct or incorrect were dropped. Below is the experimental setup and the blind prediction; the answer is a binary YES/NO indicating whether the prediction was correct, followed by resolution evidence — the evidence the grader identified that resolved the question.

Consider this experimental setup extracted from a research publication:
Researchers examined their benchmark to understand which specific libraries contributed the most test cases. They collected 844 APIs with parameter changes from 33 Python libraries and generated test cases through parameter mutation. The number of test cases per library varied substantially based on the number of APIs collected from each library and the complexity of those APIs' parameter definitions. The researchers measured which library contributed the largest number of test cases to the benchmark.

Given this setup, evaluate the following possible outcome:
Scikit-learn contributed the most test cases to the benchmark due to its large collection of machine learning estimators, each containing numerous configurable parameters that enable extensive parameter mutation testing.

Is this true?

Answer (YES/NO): NO